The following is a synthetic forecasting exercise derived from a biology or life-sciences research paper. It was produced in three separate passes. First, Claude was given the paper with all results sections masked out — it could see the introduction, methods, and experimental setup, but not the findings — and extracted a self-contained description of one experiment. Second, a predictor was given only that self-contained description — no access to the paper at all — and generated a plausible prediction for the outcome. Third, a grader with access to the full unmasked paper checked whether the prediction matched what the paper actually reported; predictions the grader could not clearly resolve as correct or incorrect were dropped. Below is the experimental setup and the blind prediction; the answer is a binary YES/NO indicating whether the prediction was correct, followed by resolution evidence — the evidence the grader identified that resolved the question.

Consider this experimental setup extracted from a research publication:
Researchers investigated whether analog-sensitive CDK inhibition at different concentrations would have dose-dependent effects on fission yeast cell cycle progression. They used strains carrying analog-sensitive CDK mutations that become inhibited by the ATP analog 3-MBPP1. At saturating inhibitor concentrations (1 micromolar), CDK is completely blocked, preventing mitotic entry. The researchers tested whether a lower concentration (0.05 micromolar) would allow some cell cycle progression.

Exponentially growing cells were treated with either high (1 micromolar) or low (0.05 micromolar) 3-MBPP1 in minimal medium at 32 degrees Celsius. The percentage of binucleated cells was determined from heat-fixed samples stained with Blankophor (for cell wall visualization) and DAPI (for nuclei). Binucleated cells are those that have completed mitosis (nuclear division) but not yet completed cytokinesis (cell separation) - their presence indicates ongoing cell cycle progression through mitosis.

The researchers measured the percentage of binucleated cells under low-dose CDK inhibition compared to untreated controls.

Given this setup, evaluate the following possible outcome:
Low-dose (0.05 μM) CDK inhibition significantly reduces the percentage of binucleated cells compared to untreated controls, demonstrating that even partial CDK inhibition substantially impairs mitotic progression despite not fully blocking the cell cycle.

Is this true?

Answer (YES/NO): YES